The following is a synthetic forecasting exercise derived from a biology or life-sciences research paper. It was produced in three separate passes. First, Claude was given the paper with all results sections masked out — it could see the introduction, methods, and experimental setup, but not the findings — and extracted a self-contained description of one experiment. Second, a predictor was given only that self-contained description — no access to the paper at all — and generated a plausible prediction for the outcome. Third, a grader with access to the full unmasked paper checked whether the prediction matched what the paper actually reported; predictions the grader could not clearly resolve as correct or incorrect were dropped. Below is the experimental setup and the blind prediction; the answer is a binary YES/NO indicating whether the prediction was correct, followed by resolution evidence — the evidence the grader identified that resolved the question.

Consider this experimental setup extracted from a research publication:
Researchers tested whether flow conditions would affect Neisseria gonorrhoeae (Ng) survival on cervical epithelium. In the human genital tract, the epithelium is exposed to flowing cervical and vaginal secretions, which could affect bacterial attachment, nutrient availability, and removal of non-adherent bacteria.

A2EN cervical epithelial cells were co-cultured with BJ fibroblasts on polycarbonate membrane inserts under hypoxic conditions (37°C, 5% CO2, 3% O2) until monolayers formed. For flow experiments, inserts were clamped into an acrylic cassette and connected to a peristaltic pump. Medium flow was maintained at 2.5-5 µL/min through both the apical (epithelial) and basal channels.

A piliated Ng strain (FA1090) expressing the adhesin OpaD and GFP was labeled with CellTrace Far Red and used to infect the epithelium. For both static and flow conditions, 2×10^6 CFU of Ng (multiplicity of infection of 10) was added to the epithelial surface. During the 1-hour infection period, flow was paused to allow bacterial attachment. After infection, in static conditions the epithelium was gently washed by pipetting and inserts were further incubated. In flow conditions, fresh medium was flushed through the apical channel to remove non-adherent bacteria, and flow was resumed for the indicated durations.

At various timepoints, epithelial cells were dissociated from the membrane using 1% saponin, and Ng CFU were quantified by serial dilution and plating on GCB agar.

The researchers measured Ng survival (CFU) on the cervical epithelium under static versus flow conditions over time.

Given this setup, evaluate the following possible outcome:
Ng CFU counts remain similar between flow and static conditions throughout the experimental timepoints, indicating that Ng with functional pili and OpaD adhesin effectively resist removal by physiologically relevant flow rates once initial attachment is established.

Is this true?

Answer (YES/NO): YES